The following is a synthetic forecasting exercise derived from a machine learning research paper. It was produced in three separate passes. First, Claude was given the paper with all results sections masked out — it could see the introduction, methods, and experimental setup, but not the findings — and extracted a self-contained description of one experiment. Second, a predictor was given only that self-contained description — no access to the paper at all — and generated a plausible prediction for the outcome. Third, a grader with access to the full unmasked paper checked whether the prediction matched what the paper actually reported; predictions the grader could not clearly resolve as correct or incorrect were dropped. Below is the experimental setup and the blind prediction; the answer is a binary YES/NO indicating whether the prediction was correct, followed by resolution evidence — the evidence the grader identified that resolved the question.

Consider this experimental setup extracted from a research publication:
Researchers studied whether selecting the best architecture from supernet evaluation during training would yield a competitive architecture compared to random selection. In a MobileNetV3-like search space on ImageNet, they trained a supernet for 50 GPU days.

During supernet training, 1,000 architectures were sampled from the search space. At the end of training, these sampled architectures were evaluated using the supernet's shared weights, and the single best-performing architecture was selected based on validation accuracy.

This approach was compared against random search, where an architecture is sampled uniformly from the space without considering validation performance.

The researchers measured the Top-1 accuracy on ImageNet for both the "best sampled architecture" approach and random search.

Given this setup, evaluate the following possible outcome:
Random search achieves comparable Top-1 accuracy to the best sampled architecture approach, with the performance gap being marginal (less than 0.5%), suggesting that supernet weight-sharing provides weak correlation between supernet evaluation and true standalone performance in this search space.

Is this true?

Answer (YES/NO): NO